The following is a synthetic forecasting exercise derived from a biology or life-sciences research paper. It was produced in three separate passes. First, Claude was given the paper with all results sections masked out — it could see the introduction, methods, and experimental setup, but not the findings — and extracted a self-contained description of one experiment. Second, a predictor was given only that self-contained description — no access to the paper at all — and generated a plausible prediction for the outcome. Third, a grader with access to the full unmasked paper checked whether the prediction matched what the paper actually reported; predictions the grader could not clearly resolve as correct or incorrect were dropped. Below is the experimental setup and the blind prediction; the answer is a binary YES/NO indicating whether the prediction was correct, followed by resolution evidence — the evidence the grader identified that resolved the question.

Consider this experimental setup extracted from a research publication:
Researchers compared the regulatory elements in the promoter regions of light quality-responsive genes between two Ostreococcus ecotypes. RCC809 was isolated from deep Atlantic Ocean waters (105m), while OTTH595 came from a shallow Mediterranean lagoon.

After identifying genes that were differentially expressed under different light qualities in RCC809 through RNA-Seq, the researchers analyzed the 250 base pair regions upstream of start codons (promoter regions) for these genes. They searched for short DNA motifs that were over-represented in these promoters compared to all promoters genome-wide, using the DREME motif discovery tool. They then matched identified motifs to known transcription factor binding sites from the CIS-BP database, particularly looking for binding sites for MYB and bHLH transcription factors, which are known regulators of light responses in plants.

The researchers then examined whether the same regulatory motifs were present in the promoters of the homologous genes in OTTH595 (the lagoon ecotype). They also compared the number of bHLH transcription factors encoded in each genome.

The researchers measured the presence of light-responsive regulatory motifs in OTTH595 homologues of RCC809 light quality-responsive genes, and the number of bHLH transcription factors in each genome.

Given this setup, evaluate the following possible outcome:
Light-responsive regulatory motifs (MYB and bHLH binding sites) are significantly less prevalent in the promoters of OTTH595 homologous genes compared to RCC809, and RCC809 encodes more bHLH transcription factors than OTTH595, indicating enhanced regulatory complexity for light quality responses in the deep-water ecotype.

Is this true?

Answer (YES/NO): YES